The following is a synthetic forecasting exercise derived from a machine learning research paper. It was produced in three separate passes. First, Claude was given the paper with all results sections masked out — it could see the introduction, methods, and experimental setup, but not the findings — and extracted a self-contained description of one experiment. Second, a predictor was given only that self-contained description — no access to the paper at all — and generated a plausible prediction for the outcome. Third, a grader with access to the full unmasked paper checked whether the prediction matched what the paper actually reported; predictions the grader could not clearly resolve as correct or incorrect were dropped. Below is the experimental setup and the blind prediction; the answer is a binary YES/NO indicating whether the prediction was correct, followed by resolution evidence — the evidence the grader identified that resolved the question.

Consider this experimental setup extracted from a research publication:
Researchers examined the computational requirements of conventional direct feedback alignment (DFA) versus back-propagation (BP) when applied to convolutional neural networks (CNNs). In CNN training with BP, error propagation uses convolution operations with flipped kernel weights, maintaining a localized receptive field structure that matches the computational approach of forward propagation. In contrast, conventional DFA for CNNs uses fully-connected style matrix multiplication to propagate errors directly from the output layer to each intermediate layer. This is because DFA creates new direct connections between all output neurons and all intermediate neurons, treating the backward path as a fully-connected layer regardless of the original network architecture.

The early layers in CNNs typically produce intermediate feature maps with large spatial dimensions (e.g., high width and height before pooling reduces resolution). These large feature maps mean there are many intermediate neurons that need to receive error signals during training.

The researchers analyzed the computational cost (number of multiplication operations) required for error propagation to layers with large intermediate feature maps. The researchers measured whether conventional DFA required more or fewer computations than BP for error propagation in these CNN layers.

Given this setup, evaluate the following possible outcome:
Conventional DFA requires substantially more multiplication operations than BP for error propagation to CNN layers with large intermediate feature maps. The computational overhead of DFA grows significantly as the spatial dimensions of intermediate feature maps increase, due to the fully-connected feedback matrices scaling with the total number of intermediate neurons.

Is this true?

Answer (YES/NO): NO